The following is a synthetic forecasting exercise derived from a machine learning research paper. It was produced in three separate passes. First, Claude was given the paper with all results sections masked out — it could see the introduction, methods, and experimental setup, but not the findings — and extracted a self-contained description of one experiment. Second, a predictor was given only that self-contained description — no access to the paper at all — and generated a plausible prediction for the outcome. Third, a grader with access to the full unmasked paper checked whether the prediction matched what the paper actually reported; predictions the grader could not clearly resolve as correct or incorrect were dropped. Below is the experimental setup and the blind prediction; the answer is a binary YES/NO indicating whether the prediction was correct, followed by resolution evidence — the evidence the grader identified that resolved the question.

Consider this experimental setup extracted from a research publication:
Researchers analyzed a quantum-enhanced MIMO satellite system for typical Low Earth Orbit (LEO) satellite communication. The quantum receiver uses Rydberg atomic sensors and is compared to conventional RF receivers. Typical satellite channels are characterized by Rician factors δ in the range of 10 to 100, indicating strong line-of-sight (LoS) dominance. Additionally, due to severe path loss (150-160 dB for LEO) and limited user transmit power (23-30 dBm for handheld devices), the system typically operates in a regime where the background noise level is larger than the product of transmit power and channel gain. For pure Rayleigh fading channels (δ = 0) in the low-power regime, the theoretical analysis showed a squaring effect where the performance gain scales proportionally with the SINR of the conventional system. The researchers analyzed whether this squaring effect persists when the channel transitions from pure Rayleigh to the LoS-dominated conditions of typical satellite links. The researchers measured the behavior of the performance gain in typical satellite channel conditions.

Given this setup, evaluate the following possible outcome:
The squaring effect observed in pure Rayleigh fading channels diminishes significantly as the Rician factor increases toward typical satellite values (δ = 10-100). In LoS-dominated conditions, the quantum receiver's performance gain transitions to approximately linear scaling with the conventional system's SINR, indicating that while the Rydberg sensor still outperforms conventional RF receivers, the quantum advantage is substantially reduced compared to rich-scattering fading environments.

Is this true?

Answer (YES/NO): YES